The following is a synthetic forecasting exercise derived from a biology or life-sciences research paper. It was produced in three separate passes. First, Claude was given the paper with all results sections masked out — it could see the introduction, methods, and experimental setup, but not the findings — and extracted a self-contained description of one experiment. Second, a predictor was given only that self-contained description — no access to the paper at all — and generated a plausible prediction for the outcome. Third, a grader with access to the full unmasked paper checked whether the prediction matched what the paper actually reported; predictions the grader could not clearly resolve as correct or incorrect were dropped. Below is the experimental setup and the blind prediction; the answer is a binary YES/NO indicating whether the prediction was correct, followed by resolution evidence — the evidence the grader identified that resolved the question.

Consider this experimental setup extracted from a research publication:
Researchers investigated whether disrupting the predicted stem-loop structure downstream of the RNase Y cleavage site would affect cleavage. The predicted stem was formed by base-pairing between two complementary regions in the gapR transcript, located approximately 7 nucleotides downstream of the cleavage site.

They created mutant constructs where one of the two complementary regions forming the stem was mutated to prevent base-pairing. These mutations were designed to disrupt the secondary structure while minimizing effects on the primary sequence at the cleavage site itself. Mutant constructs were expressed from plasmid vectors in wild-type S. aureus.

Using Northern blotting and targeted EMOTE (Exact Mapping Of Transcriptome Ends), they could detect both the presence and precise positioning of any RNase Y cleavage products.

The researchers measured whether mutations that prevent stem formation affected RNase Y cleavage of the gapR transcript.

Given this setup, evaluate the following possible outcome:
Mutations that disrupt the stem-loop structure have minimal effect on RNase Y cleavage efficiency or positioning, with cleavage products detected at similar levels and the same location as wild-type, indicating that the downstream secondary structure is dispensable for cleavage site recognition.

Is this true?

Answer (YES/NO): NO